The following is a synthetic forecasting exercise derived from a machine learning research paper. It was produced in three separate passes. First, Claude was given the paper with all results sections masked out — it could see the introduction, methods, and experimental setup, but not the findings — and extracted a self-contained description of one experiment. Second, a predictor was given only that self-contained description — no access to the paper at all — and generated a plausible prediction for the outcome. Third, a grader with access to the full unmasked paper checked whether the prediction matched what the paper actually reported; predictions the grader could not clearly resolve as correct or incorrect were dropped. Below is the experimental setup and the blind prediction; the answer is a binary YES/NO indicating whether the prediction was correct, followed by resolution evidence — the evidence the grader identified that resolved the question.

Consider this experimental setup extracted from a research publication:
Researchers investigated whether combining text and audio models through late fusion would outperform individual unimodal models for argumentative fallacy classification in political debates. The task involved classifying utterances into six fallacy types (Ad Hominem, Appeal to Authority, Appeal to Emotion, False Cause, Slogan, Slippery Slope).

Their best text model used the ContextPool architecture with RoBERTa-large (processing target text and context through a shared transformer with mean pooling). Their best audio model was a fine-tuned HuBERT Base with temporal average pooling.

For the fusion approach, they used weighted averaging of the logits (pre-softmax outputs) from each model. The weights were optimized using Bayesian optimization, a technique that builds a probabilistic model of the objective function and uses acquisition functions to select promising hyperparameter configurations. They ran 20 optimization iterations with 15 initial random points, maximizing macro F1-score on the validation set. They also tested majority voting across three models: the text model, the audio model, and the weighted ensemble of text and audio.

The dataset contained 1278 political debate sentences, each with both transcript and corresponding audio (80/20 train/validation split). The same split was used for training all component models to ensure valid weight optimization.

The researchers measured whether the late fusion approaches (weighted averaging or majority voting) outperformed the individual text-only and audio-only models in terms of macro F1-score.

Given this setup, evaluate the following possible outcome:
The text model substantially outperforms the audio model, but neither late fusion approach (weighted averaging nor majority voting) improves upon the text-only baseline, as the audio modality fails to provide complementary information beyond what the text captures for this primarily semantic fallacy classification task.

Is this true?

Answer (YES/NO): NO